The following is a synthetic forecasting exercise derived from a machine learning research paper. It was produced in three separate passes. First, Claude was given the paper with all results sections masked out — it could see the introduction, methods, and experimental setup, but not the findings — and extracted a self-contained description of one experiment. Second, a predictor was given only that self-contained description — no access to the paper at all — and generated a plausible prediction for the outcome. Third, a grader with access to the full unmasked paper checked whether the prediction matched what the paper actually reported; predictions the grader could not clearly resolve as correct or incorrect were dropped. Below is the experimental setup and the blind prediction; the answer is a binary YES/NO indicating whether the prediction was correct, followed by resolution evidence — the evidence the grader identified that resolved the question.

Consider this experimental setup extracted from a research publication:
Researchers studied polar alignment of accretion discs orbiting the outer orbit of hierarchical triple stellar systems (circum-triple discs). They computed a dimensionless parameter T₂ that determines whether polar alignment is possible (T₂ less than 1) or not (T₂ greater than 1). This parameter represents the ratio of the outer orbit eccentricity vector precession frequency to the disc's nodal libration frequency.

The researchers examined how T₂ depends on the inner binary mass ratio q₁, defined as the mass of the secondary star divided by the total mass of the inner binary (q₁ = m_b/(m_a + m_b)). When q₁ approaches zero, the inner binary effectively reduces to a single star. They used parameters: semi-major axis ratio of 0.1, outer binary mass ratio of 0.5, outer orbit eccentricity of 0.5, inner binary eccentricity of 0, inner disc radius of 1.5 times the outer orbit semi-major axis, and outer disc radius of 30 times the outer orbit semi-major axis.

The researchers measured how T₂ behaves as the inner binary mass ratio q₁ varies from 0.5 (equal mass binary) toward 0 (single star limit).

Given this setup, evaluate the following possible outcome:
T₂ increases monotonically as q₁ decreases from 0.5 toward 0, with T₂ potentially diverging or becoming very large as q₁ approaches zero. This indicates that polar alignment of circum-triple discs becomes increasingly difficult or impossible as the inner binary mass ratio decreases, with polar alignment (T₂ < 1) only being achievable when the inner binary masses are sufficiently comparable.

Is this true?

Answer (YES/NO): NO